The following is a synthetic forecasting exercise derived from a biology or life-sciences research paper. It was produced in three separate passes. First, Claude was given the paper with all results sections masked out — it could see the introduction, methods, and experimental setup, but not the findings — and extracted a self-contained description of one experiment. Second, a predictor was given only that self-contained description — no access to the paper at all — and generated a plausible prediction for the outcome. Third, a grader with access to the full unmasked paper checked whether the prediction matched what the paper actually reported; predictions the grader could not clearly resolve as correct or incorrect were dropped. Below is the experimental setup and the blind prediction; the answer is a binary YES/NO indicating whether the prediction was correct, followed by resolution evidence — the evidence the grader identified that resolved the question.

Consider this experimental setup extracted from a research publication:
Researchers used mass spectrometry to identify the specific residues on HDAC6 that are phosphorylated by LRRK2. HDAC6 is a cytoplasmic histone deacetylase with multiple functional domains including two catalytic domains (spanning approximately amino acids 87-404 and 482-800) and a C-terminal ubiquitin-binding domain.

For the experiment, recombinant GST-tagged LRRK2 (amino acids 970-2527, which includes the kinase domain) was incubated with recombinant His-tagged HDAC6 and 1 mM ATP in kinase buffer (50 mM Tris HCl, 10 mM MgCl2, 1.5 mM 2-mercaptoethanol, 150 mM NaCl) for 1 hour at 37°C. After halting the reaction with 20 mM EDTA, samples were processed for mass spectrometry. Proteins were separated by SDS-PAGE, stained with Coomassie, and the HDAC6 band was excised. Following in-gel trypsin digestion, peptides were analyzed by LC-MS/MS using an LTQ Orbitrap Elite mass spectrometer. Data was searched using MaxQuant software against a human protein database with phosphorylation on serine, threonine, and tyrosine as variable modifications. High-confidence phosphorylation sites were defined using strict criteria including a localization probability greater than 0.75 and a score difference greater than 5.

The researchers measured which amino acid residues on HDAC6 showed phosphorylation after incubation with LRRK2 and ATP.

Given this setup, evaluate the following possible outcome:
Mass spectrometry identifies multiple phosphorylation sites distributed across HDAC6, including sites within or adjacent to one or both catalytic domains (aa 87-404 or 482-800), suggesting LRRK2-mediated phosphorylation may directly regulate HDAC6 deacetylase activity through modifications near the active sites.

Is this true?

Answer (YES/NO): NO